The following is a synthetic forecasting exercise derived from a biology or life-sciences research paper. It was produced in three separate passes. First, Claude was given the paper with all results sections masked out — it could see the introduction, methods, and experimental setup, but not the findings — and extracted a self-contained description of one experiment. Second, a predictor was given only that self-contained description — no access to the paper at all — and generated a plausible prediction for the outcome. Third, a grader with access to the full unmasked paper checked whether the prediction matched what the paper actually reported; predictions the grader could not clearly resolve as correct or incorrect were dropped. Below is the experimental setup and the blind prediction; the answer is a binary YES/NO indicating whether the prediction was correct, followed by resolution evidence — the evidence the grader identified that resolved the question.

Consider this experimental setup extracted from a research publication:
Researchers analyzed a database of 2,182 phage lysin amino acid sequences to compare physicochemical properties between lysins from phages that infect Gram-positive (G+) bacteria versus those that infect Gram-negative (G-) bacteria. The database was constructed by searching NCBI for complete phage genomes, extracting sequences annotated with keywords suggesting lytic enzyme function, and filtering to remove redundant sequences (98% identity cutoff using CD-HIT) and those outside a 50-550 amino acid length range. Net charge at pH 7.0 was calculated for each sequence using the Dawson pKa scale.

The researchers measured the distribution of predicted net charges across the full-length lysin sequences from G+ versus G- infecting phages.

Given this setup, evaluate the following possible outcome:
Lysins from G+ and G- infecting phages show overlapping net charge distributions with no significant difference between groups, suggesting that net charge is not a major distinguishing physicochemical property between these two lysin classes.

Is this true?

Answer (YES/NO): NO